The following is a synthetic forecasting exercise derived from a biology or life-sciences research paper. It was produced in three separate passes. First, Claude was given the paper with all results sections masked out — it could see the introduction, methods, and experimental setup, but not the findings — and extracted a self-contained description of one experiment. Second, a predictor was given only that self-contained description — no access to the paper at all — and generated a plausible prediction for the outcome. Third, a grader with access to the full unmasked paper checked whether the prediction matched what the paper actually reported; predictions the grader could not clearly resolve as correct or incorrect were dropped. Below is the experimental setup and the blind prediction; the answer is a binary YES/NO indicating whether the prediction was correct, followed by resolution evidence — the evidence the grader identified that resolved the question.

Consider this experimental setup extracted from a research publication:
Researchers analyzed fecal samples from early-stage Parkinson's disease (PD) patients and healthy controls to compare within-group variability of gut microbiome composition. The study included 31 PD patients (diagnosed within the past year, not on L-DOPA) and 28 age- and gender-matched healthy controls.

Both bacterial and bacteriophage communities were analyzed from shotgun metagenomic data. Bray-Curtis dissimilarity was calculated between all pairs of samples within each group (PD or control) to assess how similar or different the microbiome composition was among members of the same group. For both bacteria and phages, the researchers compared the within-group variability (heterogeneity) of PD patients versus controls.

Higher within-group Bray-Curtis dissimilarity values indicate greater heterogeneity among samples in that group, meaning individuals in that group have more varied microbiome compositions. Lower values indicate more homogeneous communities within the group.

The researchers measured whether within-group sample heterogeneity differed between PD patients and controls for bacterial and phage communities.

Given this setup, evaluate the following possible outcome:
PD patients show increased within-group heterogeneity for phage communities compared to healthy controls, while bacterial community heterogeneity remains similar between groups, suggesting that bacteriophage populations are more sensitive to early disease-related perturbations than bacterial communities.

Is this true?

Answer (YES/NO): NO